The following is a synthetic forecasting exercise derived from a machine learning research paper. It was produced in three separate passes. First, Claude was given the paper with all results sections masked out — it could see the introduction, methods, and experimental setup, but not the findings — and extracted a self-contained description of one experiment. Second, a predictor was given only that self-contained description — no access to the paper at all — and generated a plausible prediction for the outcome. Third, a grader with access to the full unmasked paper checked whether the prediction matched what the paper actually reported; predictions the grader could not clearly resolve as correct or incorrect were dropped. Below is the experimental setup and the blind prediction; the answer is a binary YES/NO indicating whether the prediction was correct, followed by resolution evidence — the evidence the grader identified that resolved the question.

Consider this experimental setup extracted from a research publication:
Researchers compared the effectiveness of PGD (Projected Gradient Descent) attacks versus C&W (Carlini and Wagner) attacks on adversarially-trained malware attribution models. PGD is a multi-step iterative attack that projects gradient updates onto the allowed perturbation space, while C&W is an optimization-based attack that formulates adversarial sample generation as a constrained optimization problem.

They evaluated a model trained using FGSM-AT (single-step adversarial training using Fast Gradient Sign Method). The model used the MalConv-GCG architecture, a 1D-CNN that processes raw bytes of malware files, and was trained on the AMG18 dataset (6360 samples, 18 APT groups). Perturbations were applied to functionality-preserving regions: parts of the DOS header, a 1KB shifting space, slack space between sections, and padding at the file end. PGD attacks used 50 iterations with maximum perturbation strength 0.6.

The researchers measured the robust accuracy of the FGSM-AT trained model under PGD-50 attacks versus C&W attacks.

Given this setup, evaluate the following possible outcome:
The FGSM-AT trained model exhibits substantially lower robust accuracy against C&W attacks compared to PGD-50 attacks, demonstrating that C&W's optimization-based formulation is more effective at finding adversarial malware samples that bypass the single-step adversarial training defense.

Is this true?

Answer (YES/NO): NO